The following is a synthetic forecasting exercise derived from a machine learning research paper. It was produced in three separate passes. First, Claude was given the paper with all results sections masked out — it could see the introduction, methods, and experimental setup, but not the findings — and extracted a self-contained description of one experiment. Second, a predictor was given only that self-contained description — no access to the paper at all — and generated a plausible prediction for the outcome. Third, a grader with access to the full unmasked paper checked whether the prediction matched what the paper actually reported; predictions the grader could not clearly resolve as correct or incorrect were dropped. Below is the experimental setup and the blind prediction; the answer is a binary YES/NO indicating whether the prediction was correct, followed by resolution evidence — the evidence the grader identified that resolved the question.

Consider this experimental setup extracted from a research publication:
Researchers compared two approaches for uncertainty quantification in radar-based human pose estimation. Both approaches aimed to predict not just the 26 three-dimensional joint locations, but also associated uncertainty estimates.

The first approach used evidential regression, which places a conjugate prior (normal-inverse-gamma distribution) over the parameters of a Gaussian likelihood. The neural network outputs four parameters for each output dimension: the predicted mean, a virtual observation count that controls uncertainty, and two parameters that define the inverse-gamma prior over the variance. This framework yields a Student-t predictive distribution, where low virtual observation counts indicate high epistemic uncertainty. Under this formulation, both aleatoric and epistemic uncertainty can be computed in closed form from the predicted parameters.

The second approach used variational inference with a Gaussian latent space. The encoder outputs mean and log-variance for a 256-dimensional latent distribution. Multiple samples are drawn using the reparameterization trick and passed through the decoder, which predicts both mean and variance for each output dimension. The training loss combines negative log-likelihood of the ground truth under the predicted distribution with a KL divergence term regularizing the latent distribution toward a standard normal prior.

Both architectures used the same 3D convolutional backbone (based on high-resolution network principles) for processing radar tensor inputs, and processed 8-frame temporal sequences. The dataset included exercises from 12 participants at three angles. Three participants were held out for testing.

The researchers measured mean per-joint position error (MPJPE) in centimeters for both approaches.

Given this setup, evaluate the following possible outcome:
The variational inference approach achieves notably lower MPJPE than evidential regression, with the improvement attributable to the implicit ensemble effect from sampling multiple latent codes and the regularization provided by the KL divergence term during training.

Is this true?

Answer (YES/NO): NO